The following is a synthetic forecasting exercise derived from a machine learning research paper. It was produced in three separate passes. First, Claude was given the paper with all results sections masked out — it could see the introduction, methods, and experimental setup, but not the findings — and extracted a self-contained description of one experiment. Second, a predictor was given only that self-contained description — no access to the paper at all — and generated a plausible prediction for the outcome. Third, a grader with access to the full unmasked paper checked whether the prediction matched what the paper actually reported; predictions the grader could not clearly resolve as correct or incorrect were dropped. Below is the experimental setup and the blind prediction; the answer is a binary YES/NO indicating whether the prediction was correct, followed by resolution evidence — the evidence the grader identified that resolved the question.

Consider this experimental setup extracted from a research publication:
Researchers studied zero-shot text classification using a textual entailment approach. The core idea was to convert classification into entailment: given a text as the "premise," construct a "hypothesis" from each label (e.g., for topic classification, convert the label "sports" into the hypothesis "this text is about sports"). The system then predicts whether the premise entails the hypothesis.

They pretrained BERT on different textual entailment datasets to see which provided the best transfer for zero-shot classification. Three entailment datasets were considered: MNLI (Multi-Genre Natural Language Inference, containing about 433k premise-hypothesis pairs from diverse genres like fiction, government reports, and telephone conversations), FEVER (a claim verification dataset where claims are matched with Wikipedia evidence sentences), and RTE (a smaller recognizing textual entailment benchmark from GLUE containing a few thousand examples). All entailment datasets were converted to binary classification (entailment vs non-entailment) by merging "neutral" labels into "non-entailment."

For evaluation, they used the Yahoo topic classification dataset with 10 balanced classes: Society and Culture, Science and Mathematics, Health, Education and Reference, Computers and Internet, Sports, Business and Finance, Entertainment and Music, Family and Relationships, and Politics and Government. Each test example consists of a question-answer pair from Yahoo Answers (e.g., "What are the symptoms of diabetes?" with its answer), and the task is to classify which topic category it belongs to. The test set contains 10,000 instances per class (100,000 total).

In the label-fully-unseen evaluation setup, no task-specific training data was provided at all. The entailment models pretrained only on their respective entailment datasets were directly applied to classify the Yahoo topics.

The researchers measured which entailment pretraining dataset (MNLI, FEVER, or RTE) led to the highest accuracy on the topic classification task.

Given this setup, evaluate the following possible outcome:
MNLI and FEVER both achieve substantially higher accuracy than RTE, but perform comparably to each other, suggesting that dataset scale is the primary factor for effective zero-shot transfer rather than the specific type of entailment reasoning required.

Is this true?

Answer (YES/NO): NO